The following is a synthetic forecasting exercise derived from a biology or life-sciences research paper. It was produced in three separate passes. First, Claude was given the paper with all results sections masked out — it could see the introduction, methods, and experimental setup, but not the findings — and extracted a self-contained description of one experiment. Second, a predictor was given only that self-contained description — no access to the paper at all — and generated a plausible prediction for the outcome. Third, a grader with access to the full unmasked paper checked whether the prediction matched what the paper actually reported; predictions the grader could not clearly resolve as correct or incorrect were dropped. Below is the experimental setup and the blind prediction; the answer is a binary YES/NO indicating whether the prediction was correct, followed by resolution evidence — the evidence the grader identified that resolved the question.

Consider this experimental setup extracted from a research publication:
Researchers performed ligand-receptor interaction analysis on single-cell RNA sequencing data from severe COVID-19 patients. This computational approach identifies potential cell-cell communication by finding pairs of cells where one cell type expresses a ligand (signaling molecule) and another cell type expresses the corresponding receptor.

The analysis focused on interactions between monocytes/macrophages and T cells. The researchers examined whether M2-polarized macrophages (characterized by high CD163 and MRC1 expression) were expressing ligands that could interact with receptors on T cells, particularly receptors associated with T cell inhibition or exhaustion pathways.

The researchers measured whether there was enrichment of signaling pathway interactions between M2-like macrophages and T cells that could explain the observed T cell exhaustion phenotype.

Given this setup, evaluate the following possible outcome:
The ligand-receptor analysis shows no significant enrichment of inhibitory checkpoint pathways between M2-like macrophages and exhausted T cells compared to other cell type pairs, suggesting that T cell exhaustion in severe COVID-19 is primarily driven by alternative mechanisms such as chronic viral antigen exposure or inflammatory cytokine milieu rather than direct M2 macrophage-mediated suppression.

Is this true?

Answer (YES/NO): NO